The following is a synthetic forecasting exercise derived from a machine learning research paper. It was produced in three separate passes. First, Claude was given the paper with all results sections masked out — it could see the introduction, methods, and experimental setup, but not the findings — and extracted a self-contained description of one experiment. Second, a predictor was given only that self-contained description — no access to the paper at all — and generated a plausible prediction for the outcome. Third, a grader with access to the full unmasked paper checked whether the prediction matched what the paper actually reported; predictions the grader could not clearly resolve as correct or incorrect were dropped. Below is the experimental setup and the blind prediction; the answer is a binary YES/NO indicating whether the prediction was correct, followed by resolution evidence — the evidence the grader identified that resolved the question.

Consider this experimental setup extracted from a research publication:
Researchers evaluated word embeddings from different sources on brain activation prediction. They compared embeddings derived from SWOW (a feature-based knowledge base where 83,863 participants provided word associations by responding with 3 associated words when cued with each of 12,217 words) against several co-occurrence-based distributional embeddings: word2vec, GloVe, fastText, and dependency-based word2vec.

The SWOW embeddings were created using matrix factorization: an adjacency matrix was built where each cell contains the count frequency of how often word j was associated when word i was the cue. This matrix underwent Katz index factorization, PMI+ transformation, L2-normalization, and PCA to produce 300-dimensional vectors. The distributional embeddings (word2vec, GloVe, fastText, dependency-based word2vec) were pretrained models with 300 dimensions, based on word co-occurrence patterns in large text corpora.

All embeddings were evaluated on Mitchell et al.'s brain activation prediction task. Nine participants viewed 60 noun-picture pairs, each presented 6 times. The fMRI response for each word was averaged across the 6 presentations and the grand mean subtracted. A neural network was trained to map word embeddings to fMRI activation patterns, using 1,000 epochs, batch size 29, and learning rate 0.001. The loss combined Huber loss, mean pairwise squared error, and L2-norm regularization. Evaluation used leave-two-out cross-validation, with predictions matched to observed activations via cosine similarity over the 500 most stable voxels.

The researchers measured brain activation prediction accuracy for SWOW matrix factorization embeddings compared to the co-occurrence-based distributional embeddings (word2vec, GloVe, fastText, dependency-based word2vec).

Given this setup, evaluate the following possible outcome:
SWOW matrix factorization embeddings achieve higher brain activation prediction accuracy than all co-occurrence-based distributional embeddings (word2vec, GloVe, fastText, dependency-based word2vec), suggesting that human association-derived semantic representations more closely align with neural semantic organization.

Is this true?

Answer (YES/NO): NO